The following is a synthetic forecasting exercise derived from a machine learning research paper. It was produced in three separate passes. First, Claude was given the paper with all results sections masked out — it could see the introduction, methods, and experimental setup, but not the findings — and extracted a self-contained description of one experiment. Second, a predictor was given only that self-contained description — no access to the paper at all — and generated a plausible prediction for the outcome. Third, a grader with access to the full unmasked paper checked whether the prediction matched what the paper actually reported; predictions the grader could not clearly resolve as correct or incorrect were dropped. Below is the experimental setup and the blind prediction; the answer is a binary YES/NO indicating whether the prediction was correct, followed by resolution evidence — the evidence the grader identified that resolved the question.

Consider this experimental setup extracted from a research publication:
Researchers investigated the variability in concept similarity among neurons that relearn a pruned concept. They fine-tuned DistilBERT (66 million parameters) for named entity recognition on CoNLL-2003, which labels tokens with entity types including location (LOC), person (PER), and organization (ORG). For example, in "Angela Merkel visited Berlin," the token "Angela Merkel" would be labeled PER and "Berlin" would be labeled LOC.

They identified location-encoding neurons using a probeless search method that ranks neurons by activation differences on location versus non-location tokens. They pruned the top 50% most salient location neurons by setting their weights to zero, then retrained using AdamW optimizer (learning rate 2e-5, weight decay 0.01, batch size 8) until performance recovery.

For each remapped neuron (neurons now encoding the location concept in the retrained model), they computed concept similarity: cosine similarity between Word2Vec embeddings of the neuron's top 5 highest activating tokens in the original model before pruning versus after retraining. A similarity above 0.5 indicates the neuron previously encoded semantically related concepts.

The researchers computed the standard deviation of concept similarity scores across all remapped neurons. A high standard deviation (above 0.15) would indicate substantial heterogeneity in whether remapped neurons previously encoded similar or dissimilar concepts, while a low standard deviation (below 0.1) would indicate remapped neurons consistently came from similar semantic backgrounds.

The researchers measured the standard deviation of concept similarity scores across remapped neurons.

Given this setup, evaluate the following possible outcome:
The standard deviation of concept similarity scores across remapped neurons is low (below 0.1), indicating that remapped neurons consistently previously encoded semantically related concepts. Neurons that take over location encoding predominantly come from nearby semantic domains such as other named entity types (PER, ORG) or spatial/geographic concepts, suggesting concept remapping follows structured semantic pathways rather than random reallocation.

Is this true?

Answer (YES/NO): NO